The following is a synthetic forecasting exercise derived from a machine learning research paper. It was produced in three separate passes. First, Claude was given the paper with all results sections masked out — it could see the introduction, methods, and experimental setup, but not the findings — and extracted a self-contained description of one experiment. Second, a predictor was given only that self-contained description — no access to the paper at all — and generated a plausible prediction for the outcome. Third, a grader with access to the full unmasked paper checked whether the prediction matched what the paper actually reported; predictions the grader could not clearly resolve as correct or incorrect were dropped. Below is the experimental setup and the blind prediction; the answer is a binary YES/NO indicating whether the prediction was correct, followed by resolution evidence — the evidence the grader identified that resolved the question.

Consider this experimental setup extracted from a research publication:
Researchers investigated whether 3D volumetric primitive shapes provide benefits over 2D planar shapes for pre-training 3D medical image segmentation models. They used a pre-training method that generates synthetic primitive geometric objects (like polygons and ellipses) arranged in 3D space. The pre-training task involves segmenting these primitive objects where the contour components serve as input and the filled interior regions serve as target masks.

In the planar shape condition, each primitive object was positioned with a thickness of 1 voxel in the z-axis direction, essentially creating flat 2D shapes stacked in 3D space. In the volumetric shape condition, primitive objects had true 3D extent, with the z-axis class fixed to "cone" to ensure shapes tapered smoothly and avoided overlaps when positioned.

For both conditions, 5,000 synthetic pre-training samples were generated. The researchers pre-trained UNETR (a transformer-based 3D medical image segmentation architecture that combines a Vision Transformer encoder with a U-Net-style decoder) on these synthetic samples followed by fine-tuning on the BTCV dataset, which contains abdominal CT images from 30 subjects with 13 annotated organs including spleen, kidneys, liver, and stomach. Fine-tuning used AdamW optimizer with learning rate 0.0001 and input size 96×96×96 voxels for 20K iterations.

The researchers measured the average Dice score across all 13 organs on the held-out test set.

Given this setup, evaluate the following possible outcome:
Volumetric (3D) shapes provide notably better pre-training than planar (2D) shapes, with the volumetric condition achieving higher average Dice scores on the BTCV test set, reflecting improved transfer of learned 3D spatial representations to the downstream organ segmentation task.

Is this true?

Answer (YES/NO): YES